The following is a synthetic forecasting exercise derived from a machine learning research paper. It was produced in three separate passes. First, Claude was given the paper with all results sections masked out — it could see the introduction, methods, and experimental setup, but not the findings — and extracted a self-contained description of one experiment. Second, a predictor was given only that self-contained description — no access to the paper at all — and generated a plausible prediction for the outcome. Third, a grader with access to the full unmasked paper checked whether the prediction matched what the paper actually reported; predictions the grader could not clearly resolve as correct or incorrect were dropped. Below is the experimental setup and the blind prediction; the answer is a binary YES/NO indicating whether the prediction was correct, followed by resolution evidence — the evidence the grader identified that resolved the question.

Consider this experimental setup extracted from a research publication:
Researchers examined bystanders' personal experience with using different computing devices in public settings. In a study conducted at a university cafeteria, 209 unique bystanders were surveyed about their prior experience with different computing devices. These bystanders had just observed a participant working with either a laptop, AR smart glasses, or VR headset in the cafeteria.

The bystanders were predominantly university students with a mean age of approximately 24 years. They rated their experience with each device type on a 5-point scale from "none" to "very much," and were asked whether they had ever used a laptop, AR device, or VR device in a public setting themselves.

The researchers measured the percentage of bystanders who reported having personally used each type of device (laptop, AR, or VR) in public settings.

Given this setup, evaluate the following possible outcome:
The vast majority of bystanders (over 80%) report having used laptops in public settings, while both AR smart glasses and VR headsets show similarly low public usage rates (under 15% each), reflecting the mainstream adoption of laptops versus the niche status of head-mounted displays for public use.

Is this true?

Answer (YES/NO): YES